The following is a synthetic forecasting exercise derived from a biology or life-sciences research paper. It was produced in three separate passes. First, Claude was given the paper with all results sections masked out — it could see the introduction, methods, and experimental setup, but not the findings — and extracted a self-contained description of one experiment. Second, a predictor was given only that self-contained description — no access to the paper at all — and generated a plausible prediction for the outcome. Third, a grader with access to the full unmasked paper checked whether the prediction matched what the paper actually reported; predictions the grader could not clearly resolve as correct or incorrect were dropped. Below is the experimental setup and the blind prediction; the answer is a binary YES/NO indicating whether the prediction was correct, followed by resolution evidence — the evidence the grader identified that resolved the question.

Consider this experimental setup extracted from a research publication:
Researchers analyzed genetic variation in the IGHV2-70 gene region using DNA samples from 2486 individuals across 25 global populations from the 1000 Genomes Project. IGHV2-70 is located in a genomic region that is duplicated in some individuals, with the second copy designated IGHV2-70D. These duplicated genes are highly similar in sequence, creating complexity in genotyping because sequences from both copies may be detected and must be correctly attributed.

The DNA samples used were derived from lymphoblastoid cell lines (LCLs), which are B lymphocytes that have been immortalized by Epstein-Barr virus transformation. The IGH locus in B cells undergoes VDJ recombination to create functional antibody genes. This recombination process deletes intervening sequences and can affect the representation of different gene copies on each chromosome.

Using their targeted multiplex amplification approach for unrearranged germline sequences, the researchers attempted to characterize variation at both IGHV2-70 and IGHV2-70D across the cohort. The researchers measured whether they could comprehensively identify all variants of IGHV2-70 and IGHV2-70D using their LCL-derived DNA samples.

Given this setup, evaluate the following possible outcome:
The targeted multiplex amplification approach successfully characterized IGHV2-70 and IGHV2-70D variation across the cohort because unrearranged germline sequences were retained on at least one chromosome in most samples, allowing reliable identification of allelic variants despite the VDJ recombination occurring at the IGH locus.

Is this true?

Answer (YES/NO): NO